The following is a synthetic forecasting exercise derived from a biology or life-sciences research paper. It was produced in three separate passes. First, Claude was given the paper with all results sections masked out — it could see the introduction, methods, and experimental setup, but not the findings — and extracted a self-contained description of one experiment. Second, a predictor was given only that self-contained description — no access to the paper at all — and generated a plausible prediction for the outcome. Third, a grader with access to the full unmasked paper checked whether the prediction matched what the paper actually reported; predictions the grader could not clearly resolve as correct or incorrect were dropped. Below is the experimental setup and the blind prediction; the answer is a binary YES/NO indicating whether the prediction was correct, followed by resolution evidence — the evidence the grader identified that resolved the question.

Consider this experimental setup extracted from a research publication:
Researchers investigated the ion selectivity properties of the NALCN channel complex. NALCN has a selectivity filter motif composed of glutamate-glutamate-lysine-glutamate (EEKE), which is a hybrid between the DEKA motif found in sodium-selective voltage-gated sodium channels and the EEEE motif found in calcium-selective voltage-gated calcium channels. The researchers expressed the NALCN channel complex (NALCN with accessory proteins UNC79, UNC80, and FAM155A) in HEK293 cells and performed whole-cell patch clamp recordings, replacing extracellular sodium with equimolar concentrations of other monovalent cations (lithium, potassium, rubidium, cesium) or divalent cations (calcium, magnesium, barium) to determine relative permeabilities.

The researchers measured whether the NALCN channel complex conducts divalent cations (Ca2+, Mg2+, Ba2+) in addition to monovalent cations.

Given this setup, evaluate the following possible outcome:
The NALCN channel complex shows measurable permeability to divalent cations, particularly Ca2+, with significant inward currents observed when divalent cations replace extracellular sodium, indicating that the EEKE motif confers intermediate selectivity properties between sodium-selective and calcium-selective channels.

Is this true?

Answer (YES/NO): NO